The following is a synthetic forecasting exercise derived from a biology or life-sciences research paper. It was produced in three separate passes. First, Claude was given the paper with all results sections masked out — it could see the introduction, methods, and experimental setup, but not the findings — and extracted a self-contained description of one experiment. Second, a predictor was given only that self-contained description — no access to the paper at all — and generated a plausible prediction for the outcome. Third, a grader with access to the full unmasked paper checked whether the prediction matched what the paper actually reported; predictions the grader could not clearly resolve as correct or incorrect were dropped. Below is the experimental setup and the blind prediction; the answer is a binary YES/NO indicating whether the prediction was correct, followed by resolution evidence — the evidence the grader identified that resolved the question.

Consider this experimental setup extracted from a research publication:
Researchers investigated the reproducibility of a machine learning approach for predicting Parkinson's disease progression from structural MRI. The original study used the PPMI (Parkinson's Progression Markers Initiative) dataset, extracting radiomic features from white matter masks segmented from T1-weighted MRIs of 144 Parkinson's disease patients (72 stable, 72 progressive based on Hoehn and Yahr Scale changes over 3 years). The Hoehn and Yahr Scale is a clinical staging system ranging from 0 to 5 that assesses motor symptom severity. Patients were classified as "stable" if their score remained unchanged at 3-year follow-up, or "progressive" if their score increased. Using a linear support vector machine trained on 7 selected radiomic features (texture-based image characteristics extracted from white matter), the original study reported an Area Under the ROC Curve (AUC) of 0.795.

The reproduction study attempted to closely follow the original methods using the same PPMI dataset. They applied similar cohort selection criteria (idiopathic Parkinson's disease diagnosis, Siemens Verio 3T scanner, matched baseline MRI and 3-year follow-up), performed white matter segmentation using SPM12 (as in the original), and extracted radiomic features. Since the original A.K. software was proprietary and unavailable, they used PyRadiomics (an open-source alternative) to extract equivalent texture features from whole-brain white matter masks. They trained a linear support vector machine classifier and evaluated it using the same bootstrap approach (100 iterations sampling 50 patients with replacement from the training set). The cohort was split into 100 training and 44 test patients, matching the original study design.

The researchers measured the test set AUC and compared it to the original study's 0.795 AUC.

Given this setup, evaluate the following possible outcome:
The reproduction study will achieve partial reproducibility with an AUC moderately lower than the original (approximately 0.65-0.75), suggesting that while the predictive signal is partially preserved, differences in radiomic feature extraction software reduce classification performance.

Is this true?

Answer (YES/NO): NO